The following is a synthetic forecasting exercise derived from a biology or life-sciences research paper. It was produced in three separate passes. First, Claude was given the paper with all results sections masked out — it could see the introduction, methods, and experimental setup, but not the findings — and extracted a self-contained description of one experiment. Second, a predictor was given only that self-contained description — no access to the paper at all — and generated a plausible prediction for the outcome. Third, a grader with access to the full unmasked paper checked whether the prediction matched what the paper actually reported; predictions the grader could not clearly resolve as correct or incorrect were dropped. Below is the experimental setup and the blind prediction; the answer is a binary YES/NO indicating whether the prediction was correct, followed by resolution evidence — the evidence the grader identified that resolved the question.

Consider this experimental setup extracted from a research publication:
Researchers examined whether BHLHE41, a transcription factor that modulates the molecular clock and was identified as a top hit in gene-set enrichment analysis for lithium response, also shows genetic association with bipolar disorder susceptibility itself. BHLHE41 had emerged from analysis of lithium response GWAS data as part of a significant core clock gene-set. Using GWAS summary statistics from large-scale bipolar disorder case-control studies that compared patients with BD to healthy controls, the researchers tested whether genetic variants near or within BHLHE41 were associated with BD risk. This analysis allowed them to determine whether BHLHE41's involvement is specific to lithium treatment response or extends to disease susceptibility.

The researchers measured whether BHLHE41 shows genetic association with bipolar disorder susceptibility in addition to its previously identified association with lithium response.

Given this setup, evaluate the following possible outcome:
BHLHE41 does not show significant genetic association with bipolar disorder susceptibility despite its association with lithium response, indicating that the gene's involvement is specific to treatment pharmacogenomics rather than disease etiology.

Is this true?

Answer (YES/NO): YES